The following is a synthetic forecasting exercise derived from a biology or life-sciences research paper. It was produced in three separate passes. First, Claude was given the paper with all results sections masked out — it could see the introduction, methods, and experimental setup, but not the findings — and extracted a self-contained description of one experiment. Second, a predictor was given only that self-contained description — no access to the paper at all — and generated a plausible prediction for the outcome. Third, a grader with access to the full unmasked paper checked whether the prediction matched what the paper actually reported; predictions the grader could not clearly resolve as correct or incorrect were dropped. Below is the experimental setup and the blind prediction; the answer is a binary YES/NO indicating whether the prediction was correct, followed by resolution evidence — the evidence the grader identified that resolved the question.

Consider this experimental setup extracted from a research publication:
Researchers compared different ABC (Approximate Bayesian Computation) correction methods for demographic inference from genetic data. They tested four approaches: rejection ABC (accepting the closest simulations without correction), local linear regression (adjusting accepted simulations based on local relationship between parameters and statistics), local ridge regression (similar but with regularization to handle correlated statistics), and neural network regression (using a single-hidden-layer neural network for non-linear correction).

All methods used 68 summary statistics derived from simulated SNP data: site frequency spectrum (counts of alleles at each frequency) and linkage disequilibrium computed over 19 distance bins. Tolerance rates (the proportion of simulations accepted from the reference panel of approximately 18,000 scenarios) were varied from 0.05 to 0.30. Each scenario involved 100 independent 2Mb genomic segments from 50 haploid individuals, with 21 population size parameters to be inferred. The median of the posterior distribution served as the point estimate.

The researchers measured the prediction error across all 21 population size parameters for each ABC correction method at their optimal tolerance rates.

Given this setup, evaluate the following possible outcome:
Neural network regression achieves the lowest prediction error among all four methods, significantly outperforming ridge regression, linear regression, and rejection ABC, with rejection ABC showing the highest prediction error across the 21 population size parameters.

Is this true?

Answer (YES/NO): YES